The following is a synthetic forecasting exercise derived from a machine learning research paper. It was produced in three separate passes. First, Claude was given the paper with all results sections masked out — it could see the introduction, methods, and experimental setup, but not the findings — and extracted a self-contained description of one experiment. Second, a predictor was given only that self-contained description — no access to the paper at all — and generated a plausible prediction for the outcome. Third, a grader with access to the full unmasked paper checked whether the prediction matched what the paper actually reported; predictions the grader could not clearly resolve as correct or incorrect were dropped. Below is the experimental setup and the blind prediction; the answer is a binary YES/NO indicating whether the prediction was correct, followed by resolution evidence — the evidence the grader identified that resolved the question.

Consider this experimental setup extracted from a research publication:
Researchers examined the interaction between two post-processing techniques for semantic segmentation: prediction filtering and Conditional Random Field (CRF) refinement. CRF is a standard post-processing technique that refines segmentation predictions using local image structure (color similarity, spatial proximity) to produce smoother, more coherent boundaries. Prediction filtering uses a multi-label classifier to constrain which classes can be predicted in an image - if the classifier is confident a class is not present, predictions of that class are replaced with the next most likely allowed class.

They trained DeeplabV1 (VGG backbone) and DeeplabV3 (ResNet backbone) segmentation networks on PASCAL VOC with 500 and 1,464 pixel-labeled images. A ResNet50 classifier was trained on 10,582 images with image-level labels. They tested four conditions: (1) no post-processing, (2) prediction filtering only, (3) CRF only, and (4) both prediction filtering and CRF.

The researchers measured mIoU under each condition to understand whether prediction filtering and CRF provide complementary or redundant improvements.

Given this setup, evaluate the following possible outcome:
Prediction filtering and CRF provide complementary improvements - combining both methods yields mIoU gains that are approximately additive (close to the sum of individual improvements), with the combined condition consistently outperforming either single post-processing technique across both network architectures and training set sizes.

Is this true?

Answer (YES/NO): NO